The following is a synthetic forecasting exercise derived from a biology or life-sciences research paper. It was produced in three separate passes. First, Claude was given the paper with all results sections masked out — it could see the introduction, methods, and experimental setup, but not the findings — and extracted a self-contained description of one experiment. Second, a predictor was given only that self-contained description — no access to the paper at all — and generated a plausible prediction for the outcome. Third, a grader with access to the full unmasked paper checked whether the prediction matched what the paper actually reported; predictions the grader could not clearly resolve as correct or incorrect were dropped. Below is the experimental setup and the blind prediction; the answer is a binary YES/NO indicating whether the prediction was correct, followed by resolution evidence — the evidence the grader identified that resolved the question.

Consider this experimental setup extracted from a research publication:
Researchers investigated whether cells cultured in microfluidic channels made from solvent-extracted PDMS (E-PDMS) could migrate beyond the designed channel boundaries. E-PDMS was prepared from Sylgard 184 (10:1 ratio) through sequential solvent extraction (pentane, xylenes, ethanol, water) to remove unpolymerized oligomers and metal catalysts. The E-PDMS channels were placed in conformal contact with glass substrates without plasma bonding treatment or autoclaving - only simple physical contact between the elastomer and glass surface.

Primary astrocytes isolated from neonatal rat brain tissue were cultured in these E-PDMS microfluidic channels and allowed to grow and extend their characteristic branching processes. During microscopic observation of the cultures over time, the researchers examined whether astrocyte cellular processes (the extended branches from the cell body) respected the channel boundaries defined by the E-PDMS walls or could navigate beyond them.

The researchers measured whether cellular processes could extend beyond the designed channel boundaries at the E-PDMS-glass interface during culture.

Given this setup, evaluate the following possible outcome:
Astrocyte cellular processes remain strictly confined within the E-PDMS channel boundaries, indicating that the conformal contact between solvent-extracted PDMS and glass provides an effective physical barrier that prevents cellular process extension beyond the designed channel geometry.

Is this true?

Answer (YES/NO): NO